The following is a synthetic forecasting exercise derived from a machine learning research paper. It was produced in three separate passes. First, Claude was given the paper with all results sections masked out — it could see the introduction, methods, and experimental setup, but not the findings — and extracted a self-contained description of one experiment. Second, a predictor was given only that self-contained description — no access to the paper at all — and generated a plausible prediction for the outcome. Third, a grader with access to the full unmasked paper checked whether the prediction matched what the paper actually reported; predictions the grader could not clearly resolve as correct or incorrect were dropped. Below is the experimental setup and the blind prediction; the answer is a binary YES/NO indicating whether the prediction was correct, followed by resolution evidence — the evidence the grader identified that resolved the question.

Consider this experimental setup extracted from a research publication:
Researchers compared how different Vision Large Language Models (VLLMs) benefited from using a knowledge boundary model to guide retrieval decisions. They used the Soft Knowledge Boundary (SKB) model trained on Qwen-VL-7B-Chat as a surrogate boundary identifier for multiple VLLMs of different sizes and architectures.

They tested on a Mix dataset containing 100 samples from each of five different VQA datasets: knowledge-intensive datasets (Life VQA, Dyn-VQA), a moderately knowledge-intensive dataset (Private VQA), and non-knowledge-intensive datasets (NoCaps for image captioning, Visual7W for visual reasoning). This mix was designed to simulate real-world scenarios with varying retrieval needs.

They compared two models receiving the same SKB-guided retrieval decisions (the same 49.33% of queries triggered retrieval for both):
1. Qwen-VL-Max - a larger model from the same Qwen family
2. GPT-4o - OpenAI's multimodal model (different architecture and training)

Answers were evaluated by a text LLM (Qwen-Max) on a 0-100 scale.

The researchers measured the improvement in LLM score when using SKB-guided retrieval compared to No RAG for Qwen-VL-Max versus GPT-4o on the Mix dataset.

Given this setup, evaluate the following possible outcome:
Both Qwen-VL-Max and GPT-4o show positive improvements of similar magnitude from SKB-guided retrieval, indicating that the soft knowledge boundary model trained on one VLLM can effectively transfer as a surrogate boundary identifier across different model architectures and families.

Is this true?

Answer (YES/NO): NO